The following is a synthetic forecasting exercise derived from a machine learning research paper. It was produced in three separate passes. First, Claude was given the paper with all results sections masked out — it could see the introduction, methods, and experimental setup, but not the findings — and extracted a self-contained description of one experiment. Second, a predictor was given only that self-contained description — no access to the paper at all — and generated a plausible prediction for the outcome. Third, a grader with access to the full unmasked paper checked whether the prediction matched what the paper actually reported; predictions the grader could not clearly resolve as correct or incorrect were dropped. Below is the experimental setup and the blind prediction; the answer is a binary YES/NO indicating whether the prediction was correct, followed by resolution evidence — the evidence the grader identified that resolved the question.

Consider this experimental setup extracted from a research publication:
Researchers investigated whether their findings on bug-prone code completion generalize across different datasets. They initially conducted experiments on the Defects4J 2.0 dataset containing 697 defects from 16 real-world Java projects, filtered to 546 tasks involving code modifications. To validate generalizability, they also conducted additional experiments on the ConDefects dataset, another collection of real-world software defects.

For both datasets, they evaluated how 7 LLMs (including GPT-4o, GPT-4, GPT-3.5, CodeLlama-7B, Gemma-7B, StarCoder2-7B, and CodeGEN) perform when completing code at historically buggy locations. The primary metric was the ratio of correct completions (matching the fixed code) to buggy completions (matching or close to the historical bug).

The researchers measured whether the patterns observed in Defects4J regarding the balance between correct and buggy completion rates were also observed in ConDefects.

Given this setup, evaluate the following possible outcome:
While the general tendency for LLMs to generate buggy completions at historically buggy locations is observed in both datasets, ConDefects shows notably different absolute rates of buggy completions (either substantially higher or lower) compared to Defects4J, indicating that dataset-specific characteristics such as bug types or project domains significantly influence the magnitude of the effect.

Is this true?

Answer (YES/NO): NO